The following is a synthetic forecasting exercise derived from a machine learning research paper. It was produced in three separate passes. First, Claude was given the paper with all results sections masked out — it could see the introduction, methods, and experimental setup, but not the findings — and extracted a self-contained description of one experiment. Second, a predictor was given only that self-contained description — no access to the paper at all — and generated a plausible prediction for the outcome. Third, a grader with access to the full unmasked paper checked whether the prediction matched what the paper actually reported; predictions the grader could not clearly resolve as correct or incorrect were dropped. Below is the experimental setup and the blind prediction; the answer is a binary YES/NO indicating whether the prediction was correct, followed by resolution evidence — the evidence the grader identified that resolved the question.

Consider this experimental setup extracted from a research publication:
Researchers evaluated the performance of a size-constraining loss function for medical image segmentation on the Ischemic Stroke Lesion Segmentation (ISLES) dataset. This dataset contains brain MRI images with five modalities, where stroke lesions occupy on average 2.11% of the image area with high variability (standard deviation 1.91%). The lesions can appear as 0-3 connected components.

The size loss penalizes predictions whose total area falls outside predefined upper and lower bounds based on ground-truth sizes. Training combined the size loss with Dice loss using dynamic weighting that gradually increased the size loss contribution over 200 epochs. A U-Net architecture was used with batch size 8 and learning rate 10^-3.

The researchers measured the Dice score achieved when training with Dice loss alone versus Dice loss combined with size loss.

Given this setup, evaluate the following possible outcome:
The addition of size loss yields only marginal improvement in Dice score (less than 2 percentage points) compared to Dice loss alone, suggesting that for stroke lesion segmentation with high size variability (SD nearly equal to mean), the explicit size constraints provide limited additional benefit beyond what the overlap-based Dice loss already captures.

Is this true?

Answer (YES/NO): NO